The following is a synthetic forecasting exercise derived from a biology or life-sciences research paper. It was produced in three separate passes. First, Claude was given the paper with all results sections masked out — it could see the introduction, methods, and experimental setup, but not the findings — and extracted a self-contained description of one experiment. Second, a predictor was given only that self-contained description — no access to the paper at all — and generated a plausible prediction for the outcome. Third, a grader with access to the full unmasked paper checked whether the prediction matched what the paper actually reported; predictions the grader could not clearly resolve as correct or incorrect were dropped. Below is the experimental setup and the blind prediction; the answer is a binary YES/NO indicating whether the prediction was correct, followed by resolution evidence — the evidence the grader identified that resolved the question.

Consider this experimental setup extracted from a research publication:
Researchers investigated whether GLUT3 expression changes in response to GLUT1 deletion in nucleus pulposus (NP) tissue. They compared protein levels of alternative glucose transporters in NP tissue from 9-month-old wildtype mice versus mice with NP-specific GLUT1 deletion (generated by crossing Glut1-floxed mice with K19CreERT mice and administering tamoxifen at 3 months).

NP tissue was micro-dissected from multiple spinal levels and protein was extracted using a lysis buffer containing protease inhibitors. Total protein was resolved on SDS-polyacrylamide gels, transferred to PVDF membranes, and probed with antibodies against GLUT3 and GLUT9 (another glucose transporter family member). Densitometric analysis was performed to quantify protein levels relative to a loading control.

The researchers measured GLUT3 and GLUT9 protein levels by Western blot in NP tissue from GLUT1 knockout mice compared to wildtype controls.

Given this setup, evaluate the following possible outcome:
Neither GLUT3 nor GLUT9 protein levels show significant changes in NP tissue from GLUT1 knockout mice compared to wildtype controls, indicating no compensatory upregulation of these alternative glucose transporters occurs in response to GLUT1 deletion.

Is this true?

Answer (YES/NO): YES